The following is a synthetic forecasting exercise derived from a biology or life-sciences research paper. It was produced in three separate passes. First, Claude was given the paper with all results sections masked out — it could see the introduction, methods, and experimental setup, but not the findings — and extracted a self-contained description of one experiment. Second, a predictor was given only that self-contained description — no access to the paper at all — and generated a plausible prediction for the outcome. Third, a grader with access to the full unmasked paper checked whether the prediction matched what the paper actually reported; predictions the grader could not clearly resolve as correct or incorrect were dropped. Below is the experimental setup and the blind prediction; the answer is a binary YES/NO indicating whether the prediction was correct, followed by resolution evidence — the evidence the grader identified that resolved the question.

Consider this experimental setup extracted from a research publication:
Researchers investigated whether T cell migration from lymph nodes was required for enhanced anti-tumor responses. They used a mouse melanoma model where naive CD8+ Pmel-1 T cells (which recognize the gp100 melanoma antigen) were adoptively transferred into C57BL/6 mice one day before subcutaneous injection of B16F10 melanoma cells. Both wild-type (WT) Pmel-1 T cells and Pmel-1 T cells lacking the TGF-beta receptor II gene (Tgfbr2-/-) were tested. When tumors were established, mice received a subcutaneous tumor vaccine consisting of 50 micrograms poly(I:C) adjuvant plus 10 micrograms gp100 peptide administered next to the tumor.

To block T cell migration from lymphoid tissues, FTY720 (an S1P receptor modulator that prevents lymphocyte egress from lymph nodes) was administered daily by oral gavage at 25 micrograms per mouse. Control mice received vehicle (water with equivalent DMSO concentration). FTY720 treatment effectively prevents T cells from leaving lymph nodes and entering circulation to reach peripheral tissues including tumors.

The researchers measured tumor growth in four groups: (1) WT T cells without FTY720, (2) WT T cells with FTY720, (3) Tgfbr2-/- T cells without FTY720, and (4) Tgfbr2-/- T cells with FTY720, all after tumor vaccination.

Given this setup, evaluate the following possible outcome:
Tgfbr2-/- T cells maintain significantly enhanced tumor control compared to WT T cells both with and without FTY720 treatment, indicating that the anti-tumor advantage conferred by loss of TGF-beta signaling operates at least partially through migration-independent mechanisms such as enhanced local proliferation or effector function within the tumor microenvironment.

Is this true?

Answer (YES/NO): NO